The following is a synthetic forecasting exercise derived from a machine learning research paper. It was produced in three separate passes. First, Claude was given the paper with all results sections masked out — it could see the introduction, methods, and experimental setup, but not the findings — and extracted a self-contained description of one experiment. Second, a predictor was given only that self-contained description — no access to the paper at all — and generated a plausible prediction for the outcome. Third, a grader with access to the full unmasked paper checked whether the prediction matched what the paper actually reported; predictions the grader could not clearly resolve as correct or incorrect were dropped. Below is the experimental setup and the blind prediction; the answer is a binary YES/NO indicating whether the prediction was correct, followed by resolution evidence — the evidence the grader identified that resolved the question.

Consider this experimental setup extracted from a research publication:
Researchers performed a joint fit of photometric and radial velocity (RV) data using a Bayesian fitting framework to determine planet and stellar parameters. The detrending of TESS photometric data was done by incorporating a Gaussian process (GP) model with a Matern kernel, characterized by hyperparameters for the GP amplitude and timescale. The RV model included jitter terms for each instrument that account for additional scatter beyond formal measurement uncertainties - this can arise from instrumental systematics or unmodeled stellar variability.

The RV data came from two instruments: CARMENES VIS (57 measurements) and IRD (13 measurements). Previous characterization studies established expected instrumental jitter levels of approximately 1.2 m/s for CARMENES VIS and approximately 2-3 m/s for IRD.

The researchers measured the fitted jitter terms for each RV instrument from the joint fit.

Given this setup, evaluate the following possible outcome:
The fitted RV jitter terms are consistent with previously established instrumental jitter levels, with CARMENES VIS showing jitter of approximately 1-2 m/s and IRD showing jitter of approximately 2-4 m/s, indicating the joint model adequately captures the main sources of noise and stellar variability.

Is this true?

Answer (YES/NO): YES